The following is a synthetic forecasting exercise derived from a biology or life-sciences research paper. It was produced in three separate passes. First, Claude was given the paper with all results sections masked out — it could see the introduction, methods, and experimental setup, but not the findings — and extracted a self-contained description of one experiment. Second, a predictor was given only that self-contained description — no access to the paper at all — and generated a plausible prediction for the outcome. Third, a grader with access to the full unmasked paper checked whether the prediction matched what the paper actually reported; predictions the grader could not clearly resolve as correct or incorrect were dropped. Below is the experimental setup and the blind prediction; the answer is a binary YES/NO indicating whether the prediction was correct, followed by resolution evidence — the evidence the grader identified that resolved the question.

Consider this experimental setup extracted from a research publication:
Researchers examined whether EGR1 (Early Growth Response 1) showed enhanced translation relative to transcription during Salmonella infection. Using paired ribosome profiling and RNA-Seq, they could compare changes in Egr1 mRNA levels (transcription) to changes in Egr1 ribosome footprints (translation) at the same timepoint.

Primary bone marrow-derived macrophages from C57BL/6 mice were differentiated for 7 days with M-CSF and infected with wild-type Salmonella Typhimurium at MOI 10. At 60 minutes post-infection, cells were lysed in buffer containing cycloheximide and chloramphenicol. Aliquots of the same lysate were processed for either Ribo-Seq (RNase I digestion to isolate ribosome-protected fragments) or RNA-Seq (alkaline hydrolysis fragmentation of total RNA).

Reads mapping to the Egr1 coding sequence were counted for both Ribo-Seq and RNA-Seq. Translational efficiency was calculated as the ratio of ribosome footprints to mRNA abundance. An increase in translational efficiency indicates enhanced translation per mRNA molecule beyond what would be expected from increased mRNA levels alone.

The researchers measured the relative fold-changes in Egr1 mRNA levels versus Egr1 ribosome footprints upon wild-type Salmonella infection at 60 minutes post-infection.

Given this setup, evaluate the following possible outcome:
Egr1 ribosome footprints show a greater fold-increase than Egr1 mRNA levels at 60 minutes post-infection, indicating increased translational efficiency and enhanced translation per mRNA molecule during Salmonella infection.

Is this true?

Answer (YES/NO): YES